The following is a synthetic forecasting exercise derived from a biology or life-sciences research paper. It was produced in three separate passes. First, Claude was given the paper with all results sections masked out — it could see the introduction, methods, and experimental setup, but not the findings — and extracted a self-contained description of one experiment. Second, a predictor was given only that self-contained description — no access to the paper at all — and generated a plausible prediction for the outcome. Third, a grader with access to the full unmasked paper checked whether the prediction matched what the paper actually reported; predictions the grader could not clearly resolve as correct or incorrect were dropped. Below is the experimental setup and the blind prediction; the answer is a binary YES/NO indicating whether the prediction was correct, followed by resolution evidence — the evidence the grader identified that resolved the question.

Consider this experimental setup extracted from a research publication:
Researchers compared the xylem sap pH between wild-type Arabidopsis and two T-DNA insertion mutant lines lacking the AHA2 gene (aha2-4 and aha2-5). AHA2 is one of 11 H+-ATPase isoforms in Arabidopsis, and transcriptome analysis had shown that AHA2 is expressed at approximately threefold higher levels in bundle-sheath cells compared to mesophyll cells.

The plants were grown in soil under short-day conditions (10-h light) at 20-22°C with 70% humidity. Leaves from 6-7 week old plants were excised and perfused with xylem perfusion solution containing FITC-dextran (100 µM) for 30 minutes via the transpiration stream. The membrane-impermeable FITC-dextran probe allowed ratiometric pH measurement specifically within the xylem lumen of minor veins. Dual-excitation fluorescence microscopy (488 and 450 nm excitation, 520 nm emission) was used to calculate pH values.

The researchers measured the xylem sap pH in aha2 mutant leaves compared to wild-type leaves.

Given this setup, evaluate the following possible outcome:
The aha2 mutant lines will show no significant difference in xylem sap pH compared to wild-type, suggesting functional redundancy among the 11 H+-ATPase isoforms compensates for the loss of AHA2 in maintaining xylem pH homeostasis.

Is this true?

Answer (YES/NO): NO